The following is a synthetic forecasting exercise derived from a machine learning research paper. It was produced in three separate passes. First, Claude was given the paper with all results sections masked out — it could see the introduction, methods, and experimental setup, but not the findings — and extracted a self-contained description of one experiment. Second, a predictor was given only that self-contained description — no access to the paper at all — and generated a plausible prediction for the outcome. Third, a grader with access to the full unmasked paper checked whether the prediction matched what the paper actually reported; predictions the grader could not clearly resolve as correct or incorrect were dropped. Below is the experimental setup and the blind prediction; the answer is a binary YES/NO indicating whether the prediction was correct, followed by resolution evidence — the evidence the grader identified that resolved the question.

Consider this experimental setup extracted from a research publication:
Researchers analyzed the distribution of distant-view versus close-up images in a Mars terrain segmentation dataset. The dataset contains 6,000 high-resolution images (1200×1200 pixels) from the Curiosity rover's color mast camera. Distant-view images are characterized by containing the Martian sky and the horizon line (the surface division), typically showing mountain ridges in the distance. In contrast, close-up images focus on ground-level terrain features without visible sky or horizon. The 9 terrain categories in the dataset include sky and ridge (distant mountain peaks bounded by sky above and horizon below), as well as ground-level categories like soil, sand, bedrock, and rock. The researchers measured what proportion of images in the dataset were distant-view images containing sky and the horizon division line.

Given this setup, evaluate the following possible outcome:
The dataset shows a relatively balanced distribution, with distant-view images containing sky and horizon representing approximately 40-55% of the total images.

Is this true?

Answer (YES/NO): YES